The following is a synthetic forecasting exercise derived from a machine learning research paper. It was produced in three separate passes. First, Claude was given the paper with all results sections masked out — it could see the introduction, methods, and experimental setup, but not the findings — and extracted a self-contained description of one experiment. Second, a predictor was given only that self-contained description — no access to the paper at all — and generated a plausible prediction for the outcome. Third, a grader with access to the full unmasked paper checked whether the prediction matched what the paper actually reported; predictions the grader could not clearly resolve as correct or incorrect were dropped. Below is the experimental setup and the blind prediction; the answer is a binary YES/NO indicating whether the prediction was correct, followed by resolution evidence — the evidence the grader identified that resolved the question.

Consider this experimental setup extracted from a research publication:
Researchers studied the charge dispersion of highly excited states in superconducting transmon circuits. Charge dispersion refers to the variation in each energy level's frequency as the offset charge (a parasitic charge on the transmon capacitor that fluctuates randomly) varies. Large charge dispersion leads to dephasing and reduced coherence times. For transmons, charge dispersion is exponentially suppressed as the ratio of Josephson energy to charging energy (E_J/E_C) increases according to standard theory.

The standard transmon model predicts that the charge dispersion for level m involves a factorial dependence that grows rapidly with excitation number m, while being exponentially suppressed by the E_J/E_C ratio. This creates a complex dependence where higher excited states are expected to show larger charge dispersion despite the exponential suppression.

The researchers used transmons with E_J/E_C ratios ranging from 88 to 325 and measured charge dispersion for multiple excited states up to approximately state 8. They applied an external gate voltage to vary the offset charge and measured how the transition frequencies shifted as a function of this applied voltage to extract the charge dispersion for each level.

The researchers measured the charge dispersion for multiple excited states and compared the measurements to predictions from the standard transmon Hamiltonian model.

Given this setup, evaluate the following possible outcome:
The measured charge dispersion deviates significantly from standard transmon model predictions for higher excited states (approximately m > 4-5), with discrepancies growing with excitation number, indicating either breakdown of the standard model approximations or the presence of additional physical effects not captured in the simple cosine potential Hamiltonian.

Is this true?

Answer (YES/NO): NO